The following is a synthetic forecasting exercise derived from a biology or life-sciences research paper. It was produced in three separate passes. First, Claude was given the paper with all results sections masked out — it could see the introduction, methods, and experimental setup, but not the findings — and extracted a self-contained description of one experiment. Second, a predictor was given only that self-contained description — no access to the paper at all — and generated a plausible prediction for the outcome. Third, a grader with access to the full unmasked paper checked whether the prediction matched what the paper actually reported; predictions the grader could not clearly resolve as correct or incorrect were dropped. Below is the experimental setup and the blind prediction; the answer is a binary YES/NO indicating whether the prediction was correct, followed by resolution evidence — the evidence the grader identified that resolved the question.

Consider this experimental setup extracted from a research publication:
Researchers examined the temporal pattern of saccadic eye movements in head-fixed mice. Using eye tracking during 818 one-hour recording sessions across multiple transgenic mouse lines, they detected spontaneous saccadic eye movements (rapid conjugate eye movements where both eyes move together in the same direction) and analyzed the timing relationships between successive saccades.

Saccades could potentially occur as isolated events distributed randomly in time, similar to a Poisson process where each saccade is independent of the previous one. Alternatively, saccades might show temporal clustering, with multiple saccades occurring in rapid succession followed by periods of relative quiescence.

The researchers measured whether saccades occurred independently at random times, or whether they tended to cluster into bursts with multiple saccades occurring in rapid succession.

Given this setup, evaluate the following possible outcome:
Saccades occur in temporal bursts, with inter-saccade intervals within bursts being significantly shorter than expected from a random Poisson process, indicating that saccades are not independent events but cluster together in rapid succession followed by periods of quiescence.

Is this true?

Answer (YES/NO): YES